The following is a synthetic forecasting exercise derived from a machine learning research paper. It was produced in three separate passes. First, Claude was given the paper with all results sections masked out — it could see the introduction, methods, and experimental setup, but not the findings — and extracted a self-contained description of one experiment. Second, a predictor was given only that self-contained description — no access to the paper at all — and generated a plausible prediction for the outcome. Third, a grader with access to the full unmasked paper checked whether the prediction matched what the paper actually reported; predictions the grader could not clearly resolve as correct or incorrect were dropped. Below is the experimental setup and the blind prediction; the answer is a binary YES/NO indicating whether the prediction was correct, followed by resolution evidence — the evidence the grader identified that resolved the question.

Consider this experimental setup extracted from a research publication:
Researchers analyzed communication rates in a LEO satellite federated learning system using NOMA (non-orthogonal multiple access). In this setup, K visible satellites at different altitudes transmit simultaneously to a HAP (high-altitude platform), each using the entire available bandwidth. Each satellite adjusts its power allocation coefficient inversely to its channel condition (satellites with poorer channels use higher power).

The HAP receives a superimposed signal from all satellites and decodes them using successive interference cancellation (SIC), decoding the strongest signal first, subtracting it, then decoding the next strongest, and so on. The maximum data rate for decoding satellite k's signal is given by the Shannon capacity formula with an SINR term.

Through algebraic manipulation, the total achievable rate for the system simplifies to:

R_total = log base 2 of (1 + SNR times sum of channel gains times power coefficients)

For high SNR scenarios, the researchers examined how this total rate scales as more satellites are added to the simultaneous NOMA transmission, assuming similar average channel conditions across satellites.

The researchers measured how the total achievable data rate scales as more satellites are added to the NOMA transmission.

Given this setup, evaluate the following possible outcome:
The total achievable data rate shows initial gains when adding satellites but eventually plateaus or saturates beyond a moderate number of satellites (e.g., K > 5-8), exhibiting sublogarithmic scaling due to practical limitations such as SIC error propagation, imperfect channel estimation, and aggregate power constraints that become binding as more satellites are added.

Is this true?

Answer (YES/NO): NO